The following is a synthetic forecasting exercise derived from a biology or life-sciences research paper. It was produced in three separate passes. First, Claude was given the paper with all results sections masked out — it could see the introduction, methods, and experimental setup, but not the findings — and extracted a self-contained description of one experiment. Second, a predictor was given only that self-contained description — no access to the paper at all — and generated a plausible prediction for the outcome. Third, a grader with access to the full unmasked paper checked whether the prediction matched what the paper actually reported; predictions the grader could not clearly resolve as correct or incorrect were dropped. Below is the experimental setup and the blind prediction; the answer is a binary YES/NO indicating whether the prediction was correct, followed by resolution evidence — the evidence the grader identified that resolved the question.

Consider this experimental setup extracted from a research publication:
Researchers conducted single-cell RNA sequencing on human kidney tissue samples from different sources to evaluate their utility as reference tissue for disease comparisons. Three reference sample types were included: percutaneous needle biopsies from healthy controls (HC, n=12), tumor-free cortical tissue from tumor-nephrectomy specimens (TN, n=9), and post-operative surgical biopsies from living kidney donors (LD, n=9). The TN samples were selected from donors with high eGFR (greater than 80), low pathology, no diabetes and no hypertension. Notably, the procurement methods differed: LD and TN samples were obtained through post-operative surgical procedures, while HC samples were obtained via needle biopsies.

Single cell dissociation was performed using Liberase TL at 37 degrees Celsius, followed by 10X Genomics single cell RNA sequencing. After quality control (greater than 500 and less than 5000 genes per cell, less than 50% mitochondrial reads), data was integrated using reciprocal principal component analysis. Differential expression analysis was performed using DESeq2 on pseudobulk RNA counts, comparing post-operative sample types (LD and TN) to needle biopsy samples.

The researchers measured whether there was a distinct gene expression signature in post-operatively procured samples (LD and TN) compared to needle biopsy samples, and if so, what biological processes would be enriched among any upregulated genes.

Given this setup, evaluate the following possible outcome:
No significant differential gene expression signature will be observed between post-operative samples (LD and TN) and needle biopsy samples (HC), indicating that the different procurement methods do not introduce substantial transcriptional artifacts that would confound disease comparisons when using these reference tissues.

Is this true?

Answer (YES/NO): NO